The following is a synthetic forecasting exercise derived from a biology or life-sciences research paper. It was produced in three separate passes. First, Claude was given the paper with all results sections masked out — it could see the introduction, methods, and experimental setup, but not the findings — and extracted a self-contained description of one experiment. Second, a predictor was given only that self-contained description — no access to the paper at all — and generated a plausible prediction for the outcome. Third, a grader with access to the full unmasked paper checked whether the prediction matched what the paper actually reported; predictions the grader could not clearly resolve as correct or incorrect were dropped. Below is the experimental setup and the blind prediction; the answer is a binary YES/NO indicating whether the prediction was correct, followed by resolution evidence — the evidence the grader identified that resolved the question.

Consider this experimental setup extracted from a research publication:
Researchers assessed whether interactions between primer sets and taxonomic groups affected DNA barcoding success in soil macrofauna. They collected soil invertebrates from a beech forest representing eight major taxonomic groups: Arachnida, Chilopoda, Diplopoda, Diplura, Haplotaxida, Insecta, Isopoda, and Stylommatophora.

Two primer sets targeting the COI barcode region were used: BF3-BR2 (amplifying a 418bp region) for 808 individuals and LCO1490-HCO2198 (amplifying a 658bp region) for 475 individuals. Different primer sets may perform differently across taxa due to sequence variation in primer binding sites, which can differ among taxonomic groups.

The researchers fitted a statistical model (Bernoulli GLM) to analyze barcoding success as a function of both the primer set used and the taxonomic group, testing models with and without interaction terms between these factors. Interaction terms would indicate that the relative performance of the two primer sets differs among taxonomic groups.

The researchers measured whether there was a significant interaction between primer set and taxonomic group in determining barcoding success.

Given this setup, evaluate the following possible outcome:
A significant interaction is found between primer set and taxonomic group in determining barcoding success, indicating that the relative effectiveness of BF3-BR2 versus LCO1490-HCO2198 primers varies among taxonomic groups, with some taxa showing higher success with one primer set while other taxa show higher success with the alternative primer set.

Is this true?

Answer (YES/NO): NO